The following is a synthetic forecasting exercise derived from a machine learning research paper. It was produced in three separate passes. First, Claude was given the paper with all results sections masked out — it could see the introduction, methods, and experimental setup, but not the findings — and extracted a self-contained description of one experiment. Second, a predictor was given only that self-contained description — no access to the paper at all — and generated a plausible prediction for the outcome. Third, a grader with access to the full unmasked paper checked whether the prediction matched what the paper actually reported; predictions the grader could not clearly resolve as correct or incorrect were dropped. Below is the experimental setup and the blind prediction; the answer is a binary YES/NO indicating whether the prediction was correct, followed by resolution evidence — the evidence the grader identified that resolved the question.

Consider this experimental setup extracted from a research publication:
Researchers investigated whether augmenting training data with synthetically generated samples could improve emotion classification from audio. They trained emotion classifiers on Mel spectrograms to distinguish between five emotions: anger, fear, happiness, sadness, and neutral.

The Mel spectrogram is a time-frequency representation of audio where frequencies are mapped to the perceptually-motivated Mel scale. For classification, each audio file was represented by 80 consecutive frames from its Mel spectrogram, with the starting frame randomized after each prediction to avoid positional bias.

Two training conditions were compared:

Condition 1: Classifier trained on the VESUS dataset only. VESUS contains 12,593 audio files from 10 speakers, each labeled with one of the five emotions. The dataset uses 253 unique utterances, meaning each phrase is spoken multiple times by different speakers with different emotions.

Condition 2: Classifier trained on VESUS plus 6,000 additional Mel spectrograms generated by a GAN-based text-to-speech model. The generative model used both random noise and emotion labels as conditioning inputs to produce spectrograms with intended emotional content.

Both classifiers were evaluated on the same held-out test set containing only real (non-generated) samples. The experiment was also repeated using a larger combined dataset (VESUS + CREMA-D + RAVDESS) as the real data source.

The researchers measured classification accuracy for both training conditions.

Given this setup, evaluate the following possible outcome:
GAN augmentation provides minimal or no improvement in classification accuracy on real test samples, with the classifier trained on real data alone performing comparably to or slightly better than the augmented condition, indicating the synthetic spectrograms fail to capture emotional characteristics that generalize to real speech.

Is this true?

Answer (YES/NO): NO